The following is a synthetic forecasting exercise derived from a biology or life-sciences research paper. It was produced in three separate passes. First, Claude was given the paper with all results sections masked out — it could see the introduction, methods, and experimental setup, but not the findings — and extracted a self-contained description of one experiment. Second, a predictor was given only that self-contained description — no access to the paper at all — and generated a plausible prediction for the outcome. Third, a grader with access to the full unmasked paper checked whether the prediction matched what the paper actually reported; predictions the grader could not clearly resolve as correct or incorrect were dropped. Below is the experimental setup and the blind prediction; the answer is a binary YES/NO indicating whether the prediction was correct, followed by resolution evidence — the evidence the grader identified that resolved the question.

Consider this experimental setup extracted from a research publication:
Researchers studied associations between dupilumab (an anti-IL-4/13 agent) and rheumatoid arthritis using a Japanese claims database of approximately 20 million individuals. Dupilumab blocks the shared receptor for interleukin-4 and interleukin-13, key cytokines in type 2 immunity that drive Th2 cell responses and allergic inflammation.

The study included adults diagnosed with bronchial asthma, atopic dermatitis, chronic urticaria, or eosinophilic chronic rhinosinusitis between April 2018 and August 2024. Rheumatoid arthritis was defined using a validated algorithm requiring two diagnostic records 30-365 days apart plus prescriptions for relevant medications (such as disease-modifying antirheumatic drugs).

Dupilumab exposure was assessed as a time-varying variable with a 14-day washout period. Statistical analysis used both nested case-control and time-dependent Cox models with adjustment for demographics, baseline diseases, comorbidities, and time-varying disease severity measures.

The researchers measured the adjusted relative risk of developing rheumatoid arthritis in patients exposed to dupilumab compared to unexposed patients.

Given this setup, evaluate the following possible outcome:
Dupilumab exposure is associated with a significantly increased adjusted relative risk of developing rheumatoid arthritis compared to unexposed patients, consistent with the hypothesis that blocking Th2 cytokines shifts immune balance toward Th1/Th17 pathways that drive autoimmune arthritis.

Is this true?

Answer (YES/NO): NO